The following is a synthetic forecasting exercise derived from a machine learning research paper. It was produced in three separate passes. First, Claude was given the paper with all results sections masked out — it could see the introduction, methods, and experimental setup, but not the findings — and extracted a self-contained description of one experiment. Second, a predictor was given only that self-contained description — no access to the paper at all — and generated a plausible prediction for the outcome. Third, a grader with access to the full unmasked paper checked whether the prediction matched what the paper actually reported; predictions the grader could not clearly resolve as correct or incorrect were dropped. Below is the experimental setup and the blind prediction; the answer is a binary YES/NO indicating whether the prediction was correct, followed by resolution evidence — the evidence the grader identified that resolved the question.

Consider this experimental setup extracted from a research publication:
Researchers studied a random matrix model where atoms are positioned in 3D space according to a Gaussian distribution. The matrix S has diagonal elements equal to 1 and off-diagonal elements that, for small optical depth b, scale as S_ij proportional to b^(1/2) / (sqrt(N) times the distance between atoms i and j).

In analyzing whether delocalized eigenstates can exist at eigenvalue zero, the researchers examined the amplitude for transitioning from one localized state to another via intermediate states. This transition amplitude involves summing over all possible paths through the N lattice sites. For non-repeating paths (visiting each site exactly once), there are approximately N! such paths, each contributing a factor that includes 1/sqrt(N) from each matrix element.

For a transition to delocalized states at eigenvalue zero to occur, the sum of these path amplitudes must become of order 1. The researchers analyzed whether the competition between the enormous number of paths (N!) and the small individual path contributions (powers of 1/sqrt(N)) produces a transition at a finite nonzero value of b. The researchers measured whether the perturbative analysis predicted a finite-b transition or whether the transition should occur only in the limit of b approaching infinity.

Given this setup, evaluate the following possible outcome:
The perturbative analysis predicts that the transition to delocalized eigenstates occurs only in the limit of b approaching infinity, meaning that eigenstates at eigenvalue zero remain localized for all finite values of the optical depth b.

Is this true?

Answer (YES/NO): NO